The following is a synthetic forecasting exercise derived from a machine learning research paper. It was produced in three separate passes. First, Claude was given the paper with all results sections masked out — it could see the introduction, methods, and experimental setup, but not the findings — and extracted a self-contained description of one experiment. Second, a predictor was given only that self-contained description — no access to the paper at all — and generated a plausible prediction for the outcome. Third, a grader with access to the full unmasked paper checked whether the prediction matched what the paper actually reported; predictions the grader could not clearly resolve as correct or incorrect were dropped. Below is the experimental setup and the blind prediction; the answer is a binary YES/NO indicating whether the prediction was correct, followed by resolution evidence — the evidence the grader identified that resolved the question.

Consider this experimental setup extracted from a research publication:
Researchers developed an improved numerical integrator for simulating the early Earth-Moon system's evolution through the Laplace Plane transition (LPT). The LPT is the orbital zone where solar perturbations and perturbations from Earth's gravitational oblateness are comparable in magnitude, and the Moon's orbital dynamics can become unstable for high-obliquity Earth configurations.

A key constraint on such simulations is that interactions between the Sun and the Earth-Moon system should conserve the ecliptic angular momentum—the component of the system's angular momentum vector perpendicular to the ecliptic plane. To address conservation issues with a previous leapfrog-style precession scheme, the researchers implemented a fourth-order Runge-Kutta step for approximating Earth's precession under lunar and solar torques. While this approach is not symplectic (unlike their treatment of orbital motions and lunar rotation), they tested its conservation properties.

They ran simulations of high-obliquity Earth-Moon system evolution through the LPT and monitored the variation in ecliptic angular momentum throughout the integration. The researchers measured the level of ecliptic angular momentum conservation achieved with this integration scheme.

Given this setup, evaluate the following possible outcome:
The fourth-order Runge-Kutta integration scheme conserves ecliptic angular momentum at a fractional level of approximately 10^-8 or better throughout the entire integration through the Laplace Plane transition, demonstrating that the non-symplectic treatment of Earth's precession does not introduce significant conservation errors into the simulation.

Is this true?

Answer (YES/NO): NO